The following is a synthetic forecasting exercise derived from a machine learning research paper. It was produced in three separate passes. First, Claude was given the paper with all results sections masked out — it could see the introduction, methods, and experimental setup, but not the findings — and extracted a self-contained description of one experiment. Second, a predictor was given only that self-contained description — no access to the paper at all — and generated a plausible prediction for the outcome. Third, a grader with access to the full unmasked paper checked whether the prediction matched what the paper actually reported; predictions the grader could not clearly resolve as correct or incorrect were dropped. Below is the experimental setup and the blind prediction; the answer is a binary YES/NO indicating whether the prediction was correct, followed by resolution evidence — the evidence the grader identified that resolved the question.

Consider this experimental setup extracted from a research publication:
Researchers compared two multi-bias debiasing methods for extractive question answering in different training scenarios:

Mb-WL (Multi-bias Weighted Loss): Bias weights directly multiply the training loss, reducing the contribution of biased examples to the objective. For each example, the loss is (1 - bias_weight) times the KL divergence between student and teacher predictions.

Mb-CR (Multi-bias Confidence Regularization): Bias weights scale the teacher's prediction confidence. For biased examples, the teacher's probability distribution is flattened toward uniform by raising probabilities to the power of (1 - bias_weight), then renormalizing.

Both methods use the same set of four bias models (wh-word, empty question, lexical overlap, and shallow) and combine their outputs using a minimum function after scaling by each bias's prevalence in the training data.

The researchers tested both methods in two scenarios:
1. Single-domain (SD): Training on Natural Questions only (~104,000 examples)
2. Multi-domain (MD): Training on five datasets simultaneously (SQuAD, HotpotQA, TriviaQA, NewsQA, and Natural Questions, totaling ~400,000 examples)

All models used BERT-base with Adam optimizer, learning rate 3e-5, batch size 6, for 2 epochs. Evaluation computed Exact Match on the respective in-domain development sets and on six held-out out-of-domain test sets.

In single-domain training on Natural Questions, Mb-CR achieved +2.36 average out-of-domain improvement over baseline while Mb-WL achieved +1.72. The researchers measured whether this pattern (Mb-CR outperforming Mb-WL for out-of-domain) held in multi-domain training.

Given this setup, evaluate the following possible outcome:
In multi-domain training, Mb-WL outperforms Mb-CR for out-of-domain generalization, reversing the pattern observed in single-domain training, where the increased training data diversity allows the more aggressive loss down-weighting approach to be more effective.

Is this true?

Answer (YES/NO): YES